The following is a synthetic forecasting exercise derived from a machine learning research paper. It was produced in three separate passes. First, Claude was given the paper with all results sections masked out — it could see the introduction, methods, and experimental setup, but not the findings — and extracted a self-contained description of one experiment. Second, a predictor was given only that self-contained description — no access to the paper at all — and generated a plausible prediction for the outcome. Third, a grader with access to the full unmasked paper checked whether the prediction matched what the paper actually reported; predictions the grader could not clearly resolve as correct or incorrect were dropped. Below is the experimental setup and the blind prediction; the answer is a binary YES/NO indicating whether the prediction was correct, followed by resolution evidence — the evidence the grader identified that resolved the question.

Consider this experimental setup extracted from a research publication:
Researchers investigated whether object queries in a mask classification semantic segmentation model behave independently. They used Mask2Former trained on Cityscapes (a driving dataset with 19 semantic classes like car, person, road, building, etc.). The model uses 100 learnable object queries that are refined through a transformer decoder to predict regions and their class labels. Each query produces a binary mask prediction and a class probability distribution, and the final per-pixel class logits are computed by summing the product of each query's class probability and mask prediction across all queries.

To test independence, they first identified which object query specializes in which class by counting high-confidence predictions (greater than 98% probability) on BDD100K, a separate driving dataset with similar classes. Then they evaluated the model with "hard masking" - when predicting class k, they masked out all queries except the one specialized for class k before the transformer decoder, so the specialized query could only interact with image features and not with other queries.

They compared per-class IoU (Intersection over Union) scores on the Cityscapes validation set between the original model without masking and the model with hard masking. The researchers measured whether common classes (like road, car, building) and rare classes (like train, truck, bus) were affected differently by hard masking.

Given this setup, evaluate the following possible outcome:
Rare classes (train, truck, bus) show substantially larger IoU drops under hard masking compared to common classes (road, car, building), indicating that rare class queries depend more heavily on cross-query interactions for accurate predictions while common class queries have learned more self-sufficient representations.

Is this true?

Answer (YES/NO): YES